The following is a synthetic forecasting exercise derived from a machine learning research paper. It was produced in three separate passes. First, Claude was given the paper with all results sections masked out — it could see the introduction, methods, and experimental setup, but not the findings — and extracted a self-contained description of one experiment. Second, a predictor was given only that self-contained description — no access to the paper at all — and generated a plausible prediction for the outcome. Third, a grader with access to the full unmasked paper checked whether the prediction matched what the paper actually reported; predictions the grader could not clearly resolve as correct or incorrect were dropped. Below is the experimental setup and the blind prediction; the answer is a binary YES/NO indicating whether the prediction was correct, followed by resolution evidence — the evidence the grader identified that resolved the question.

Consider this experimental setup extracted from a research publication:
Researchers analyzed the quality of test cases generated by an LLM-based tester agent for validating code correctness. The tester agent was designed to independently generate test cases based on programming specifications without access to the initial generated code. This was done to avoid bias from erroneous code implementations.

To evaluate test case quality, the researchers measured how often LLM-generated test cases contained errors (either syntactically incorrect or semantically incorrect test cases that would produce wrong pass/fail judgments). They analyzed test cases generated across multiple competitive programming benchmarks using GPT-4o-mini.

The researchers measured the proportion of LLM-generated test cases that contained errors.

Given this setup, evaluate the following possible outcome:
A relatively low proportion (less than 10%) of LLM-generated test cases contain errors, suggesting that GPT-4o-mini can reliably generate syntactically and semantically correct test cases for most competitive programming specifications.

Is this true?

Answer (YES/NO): NO